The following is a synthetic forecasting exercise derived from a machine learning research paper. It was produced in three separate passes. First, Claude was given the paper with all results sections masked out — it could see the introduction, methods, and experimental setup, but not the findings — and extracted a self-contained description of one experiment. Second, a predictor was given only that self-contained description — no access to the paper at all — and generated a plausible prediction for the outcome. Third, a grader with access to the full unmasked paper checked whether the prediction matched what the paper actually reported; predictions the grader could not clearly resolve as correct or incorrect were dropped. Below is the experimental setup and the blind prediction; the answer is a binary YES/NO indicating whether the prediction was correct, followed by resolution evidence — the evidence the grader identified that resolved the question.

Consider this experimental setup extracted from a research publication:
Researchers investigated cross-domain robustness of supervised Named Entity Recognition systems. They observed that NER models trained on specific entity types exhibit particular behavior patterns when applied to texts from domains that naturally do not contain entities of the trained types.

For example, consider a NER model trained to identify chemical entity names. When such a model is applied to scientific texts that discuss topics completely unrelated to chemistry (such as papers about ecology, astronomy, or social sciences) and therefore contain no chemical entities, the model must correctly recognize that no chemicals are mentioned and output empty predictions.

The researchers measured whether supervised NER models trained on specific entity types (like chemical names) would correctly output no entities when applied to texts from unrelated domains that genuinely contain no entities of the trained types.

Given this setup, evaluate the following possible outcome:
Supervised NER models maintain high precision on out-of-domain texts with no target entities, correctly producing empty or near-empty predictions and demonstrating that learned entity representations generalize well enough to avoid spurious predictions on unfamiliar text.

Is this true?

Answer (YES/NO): NO